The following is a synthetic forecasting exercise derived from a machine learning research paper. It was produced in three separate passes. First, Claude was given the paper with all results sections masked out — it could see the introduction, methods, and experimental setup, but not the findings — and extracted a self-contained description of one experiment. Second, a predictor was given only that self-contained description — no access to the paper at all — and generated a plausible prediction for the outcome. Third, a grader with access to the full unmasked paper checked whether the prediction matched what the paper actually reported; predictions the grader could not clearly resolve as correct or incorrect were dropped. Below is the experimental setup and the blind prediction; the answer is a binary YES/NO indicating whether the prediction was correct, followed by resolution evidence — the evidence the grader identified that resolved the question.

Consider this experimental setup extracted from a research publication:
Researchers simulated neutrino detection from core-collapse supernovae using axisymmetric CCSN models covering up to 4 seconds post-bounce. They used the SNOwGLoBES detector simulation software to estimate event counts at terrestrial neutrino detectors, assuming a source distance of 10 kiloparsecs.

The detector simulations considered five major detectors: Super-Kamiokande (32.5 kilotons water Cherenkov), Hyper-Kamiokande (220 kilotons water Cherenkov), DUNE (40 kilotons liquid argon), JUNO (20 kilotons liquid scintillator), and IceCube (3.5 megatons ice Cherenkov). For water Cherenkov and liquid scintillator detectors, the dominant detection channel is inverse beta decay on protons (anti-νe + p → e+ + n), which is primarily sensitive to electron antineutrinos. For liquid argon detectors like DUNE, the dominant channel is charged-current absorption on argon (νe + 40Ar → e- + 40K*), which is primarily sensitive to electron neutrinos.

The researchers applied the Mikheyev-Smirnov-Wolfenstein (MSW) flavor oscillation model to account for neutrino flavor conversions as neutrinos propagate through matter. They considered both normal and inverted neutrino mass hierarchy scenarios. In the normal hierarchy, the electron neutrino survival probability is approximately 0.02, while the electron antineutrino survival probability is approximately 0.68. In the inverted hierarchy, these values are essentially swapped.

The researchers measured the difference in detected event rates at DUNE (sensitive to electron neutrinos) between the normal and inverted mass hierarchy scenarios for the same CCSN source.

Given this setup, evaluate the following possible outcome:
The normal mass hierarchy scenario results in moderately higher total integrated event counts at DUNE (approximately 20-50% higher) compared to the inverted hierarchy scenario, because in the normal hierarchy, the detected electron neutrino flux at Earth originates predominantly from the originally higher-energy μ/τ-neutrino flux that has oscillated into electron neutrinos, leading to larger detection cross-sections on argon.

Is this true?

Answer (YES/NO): NO